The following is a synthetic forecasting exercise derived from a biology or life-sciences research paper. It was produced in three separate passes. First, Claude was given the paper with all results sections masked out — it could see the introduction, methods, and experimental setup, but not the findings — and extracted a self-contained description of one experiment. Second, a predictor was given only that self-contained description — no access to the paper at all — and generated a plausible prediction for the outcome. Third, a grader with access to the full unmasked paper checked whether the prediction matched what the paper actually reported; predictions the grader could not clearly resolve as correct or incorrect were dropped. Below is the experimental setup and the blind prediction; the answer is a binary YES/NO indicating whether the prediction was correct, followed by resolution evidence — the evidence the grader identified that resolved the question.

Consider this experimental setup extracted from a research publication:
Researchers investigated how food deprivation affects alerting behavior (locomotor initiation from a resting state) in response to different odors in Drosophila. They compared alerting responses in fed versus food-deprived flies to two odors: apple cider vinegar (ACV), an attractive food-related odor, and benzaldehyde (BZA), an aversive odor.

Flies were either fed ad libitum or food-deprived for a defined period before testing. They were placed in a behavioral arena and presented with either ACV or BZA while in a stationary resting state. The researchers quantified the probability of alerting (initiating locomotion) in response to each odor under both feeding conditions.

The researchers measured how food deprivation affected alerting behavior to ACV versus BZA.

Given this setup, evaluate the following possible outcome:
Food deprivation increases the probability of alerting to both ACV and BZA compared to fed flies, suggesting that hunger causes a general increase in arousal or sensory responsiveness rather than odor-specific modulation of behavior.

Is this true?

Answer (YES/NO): NO